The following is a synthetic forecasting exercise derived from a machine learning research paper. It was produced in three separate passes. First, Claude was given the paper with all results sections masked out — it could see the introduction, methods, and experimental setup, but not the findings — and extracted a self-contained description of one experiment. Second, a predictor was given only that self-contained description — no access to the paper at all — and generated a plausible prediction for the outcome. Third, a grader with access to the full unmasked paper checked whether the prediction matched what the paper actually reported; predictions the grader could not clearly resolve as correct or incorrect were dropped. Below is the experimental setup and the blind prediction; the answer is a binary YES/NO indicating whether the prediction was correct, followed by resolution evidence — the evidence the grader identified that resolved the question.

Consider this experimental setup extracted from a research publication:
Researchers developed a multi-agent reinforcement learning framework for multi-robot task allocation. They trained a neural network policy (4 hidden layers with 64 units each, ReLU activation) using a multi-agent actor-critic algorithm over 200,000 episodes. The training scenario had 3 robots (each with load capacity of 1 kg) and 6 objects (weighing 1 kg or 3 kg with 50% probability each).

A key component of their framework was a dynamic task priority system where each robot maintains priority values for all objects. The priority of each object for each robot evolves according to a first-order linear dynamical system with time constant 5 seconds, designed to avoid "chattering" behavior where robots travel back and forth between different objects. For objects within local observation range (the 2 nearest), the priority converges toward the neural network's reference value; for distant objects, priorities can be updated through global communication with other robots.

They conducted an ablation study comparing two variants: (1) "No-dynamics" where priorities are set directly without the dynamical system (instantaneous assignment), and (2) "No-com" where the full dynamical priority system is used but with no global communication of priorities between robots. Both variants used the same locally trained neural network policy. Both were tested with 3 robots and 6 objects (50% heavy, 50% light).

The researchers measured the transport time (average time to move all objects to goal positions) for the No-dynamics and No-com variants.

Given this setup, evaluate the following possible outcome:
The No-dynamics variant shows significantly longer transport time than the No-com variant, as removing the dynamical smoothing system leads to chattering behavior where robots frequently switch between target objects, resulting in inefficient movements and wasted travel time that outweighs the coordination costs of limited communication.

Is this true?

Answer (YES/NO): YES